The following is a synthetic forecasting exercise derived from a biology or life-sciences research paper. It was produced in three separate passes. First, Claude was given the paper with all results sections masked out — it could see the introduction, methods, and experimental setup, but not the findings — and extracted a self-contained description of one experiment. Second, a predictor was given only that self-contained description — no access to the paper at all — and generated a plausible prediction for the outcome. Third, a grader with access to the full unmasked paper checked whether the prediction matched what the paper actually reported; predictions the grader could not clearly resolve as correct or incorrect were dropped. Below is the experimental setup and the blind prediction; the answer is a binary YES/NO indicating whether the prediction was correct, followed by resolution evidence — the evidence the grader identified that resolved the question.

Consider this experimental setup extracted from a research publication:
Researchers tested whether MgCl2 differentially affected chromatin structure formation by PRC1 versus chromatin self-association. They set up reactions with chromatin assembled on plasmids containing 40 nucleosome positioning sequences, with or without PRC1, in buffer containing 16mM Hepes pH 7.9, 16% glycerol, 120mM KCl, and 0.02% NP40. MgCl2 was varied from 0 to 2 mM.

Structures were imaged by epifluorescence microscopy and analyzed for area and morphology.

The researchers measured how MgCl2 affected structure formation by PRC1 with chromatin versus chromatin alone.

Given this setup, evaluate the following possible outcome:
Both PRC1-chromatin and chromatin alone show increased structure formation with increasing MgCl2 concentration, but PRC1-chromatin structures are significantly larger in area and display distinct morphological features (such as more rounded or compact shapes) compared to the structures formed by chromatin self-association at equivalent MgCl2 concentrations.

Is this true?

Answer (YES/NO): NO